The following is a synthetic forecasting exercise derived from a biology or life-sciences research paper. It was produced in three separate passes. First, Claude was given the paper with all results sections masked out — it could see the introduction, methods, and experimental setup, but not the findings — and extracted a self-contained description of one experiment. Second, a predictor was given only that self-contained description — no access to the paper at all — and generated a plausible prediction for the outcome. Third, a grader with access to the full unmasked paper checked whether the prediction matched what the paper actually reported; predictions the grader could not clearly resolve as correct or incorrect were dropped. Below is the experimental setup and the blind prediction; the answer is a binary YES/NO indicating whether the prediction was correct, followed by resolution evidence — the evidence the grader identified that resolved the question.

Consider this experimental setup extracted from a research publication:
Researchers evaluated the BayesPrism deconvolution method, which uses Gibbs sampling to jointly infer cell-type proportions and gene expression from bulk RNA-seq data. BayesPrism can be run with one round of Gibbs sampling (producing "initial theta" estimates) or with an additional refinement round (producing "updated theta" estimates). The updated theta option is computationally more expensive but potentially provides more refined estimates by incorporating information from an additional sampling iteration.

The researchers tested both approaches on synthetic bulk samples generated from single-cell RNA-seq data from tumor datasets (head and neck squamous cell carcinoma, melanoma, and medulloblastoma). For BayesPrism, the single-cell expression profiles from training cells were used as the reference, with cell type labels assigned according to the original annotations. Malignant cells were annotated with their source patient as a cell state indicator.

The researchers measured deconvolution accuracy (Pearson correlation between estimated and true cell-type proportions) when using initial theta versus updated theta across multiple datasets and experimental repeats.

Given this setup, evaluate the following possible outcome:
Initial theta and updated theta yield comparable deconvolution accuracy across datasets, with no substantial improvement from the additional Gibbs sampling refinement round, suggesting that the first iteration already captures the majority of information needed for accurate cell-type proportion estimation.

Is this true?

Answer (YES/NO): YES